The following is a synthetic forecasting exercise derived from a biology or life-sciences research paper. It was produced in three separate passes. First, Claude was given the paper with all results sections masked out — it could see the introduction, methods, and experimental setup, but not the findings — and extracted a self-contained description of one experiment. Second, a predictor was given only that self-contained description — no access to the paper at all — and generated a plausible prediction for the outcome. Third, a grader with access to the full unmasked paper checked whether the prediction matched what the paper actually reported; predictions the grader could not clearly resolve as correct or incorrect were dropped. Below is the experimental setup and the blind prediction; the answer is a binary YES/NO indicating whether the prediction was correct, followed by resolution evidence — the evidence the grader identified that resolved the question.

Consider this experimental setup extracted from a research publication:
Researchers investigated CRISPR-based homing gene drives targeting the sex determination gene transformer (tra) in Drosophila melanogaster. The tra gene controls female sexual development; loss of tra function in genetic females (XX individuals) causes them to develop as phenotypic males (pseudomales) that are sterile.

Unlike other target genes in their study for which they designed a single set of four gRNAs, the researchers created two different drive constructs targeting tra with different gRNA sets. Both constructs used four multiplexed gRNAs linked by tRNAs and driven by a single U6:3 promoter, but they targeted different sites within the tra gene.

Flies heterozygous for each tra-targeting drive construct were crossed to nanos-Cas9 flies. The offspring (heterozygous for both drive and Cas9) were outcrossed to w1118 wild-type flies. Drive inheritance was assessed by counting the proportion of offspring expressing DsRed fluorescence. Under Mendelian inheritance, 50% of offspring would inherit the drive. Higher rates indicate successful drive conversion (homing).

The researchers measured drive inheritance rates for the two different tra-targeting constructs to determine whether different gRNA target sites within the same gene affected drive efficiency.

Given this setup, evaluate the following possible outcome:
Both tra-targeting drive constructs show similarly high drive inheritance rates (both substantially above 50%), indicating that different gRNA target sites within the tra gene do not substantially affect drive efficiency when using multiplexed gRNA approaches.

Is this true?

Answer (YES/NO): NO